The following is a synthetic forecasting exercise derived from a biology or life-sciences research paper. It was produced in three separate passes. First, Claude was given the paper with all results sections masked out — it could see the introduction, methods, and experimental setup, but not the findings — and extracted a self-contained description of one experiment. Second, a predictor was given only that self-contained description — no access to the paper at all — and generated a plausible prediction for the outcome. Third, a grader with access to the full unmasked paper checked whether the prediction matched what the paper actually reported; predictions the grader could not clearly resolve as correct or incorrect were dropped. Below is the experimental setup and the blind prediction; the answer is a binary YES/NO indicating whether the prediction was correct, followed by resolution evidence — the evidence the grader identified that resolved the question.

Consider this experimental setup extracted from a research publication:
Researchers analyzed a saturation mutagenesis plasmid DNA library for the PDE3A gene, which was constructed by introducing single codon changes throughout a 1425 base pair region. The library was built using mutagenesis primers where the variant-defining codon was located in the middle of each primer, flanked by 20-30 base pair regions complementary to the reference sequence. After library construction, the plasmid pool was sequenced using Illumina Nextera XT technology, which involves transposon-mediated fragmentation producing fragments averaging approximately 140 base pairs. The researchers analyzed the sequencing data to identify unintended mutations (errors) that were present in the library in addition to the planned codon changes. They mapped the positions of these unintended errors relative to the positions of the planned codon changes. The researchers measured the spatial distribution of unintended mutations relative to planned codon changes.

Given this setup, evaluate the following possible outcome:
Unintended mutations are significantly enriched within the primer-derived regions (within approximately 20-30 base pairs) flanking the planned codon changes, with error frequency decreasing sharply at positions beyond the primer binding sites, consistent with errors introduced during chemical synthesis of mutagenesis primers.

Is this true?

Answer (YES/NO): YES